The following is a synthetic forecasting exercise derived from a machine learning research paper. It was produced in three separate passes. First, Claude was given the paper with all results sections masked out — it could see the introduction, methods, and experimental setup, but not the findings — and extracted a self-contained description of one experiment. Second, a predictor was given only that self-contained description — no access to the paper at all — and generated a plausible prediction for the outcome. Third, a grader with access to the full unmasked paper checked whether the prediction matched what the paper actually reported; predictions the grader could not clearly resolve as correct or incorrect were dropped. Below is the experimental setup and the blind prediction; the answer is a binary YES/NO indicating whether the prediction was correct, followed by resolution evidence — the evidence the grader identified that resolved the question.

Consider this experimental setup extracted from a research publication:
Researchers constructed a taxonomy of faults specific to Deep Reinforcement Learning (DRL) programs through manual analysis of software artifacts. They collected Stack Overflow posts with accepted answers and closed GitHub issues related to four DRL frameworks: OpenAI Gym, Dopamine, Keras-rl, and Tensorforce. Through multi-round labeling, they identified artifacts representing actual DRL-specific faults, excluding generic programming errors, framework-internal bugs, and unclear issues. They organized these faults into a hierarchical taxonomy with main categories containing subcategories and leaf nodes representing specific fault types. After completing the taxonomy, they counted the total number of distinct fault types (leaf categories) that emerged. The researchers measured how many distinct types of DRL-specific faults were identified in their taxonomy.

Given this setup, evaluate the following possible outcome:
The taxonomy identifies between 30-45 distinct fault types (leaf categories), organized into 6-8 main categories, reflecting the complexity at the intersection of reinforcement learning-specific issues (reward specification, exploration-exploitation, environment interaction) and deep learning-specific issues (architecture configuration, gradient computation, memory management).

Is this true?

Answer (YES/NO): NO